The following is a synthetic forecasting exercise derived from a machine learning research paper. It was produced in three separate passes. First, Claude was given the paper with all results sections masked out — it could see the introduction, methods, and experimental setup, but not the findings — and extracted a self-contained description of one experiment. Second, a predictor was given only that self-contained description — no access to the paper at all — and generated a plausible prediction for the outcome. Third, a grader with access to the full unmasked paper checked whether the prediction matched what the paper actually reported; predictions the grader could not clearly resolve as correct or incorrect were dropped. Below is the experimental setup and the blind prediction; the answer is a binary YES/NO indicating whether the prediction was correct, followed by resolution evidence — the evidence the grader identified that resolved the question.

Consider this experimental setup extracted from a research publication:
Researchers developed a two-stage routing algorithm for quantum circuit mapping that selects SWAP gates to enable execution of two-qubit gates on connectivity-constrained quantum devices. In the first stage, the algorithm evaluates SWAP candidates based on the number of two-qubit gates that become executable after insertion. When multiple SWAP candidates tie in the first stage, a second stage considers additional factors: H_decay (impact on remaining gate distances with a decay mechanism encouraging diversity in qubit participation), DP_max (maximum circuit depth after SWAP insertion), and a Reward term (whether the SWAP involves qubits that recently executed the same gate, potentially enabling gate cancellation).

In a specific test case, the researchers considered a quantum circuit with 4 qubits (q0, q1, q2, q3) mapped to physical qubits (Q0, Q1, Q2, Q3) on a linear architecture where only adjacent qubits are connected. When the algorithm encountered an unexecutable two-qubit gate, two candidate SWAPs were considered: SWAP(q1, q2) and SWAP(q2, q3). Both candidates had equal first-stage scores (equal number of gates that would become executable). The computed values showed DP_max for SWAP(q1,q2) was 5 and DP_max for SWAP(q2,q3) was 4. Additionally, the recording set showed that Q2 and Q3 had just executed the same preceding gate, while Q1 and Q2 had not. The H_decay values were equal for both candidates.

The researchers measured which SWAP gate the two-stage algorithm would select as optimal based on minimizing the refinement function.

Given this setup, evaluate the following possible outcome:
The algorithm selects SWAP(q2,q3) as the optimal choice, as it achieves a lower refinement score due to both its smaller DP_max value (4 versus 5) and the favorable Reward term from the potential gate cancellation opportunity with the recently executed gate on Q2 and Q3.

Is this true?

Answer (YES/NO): YES